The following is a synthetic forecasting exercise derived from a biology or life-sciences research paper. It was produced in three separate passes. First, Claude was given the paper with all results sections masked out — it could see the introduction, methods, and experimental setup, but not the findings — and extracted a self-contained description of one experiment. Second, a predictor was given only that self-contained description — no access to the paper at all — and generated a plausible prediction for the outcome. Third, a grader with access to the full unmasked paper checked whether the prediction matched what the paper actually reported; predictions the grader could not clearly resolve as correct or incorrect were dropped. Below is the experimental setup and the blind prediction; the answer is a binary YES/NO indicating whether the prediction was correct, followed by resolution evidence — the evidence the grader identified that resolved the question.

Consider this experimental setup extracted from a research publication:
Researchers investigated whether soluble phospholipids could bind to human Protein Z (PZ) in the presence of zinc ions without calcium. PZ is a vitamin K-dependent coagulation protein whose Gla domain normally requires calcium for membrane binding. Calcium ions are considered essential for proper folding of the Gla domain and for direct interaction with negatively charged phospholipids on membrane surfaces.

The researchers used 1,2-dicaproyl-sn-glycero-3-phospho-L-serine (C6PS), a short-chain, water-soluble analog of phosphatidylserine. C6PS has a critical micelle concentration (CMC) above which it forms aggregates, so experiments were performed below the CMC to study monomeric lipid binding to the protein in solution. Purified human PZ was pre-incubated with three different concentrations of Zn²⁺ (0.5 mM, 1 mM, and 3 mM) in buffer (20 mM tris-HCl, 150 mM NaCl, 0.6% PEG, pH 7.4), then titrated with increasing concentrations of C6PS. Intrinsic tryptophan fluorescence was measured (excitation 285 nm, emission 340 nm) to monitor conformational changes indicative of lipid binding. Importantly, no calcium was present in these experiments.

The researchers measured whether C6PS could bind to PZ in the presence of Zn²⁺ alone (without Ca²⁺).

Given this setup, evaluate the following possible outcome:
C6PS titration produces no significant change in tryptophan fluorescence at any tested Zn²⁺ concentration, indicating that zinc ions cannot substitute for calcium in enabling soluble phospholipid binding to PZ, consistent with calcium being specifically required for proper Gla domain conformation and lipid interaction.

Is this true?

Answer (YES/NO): NO